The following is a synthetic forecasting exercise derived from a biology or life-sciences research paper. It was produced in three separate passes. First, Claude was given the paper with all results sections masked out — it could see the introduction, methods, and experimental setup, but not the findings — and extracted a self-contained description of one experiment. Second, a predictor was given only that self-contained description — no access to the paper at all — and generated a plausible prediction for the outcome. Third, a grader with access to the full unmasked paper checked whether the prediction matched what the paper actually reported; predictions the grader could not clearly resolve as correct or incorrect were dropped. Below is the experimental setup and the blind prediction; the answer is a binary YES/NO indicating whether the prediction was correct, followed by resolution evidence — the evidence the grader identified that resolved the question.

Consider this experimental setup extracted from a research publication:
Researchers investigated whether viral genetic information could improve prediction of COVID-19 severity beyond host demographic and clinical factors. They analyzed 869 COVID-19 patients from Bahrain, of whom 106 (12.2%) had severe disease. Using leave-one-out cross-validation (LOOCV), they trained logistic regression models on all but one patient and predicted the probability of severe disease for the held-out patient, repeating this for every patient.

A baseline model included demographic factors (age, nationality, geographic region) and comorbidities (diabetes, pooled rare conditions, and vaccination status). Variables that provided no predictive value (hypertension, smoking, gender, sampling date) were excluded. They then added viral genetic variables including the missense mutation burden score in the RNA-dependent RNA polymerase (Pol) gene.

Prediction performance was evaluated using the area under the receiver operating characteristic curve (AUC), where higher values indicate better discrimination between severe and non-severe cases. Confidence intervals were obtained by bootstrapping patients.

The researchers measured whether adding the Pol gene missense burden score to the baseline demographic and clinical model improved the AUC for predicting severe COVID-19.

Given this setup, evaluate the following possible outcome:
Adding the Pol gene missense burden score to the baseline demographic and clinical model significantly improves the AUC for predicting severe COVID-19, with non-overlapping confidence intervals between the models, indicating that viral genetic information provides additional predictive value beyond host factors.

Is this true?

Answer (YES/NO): NO